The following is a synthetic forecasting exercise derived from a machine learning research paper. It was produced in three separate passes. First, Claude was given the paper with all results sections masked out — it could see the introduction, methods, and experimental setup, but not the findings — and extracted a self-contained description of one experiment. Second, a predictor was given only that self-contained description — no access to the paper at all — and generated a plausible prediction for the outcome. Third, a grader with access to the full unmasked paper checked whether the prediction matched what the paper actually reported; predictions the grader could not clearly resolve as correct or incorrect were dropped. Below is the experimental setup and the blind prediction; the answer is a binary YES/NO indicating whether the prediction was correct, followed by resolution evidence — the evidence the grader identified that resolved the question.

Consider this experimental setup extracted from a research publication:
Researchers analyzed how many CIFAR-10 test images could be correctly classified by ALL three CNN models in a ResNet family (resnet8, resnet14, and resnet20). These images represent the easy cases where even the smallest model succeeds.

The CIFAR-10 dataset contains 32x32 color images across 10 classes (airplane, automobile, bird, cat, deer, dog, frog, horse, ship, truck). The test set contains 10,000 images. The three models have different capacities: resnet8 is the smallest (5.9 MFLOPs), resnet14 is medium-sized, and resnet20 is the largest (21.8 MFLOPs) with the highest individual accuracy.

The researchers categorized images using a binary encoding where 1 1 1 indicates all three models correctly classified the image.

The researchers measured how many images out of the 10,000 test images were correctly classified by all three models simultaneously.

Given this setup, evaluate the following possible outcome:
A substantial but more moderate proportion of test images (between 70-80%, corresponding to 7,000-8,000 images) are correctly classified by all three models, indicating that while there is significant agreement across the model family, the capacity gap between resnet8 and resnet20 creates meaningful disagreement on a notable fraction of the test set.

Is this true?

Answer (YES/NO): NO